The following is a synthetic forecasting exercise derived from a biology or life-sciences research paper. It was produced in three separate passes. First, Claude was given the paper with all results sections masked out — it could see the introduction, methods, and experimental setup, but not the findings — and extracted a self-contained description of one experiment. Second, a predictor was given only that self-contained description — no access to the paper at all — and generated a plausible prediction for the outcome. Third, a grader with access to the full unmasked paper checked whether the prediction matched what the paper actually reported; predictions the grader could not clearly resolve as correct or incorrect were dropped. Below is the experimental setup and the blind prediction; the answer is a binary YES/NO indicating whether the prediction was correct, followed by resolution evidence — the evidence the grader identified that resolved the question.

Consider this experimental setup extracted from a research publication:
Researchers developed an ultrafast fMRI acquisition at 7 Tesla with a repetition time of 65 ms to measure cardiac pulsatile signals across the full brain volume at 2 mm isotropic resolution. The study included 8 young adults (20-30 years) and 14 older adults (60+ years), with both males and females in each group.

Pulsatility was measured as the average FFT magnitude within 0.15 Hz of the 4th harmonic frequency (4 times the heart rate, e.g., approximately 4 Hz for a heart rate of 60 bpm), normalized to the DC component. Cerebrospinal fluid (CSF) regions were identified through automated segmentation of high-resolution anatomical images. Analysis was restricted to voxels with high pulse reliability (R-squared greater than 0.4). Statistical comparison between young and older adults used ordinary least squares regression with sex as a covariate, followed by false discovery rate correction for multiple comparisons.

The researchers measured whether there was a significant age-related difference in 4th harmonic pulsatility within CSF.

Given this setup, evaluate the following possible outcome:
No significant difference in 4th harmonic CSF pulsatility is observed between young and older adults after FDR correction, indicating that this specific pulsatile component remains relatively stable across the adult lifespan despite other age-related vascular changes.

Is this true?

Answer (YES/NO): YES